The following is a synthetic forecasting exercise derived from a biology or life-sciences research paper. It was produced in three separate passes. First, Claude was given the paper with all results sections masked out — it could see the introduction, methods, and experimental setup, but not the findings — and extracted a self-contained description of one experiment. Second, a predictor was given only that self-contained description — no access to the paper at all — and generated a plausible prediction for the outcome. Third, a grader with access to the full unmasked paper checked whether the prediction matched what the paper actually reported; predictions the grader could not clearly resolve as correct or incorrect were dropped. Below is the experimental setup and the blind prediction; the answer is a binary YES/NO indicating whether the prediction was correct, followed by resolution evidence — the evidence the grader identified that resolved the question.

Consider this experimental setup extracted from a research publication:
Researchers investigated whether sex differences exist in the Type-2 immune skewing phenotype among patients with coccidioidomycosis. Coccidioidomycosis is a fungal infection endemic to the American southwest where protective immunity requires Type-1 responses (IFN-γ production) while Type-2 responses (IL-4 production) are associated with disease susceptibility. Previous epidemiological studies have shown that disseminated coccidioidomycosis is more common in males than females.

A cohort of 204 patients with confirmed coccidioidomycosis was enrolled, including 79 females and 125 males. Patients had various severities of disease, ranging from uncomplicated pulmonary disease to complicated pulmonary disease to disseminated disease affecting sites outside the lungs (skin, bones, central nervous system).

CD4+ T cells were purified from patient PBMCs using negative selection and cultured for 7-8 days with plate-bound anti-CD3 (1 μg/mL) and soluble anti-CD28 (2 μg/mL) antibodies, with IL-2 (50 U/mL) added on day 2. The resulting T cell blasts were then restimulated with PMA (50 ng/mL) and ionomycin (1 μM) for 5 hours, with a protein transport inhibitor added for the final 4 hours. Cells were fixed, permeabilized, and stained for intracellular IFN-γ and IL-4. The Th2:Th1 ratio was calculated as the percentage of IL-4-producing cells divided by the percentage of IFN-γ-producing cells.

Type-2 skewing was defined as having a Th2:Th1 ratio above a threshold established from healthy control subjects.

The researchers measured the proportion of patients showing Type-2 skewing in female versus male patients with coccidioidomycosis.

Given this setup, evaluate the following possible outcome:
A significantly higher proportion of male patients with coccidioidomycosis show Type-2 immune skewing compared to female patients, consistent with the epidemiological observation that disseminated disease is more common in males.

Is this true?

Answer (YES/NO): YES